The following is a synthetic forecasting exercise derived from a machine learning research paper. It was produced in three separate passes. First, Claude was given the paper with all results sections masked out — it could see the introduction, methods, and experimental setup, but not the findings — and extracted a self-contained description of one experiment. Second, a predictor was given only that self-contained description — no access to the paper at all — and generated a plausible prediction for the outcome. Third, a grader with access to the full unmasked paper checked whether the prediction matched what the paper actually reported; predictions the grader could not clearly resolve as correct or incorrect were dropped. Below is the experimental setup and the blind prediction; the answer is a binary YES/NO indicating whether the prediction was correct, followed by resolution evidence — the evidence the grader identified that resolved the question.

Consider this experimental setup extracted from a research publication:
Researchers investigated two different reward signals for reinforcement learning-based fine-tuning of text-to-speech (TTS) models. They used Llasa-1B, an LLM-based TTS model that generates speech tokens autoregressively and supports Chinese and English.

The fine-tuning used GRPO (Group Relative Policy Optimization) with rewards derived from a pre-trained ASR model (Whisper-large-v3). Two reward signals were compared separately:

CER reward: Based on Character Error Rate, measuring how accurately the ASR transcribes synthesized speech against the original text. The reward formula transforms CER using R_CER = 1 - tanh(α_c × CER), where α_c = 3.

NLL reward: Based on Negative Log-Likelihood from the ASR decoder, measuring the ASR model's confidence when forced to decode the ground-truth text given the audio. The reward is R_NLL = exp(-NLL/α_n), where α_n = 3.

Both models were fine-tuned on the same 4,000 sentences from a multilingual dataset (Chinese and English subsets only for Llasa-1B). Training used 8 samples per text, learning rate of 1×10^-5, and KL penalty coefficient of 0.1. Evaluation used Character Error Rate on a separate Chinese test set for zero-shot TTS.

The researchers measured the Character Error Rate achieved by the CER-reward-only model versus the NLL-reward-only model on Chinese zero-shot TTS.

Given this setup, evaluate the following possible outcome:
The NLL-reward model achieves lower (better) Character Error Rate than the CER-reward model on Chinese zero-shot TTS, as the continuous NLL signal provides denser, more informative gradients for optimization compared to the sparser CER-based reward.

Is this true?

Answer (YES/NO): YES